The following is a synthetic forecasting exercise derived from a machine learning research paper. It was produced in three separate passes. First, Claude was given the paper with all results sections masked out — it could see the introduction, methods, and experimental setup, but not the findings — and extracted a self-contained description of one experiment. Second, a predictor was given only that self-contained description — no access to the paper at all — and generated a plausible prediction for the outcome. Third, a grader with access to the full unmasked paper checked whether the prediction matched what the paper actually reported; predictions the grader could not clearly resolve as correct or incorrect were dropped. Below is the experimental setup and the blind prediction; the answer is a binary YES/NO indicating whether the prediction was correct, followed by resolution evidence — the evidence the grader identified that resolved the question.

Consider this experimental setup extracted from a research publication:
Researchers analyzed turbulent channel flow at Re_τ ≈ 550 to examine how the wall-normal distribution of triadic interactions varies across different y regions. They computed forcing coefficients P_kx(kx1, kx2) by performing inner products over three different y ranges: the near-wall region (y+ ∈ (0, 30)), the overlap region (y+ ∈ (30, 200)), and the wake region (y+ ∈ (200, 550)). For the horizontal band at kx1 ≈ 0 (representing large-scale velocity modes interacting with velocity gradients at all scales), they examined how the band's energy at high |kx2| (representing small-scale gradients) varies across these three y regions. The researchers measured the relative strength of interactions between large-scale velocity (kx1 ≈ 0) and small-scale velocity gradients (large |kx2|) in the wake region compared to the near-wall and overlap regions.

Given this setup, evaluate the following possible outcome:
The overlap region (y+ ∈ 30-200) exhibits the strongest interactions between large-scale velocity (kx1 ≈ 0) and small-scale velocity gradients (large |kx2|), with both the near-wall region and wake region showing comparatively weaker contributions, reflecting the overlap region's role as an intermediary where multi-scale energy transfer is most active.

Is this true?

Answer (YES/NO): NO